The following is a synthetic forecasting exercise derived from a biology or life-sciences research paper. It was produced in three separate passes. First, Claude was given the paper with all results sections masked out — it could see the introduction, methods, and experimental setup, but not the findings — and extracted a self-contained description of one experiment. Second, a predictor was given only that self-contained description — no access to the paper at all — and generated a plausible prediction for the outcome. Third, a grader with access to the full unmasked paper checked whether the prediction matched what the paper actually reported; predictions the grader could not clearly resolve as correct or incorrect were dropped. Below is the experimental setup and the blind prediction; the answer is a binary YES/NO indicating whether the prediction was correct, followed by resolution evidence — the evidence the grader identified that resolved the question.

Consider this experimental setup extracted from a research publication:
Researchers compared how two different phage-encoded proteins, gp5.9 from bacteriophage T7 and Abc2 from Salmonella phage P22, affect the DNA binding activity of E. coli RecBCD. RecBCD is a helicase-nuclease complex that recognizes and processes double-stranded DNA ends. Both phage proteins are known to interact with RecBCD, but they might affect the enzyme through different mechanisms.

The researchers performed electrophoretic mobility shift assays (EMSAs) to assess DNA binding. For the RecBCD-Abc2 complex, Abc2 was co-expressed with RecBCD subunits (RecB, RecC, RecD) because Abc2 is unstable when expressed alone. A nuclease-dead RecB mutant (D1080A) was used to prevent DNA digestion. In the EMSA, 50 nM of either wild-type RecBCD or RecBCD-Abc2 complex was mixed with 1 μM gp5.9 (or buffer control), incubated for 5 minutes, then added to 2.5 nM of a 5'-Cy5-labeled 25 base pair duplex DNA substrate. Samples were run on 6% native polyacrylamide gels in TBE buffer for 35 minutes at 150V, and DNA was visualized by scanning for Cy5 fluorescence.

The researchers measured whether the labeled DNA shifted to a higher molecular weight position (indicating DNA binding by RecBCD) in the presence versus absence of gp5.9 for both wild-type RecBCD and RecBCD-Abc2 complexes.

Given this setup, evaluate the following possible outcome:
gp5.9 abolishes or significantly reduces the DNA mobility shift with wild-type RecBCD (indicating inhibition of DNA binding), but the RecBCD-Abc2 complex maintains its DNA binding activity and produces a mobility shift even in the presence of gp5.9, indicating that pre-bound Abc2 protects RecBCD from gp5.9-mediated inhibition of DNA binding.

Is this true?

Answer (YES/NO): NO